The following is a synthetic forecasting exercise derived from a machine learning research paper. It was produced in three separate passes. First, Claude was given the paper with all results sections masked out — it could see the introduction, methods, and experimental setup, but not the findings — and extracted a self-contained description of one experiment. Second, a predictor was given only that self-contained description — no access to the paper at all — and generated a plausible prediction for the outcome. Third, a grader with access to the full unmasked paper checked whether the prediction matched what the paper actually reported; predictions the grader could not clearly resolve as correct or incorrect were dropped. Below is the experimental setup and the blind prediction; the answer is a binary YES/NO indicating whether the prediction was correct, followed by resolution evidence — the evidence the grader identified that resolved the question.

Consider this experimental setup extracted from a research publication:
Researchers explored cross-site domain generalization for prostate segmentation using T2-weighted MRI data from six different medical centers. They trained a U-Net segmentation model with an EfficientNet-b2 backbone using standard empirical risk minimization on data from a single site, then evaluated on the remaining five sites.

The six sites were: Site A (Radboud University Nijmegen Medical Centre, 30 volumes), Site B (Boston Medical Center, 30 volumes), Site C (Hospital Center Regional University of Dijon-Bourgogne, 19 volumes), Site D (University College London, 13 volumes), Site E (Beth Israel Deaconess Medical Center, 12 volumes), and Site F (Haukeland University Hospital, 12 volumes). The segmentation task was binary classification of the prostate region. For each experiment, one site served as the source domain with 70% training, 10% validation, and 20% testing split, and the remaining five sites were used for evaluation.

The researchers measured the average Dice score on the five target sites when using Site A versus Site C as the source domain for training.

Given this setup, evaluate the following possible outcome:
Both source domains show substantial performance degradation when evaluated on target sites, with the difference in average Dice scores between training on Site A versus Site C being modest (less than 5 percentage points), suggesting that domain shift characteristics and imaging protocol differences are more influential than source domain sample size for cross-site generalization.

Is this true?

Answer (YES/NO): NO